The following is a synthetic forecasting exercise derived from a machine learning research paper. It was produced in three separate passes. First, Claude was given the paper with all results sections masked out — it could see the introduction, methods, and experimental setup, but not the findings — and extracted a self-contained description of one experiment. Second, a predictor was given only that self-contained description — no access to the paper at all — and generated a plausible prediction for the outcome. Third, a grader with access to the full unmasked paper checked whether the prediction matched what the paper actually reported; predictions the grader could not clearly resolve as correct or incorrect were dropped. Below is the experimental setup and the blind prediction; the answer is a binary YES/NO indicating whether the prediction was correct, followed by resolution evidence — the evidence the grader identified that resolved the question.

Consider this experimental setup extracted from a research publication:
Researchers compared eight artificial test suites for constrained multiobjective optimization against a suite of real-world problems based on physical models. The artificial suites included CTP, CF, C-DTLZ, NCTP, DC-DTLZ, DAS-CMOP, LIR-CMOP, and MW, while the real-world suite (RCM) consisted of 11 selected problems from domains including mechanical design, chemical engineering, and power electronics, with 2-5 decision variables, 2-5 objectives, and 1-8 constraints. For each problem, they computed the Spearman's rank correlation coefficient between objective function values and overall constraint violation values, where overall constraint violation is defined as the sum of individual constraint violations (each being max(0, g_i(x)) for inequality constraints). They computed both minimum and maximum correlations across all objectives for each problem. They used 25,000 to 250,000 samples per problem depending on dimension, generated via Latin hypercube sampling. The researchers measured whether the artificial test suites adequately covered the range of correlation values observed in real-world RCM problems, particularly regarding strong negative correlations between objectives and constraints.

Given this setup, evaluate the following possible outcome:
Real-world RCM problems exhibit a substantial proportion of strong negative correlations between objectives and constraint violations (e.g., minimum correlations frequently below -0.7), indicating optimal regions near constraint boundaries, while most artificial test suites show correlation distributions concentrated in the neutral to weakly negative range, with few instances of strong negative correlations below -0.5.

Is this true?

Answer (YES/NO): YES